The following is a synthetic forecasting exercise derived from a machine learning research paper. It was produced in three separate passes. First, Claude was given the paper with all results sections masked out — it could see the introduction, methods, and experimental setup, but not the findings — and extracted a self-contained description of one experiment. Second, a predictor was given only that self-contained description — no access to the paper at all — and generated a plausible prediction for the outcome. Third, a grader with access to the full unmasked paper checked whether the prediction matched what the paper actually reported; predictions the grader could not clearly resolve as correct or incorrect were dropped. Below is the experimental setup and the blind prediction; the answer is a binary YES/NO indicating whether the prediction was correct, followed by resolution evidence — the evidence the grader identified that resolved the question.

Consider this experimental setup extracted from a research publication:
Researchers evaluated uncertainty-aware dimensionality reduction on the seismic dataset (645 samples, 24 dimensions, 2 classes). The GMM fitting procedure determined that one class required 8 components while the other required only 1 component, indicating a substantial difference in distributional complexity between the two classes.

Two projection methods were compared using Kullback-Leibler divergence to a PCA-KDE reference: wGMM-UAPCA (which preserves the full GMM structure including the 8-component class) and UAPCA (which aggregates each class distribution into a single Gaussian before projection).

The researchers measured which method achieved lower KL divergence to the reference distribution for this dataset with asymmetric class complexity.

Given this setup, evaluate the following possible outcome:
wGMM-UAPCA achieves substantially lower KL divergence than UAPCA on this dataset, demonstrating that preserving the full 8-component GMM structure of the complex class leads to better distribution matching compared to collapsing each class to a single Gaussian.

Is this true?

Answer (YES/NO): NO